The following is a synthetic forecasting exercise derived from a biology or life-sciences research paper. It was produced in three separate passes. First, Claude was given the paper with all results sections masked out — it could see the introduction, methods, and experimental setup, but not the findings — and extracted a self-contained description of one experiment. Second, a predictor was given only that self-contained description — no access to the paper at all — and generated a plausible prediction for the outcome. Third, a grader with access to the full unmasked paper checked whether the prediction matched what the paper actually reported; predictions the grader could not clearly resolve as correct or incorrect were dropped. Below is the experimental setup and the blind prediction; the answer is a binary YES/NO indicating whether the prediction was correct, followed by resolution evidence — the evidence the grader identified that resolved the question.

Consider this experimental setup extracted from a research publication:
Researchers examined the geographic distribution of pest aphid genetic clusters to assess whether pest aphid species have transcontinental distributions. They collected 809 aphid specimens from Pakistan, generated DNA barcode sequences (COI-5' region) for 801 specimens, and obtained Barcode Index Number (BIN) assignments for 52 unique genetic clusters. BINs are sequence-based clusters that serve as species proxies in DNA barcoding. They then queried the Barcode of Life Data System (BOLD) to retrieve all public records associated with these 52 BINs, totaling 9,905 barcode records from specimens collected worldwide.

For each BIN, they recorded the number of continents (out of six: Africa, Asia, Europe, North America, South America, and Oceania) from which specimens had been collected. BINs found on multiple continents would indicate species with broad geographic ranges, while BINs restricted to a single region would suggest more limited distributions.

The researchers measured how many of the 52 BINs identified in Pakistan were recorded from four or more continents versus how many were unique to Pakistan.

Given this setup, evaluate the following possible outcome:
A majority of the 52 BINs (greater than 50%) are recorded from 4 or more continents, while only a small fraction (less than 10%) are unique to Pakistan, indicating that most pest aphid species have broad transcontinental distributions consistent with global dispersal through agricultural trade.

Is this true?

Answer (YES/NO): NO